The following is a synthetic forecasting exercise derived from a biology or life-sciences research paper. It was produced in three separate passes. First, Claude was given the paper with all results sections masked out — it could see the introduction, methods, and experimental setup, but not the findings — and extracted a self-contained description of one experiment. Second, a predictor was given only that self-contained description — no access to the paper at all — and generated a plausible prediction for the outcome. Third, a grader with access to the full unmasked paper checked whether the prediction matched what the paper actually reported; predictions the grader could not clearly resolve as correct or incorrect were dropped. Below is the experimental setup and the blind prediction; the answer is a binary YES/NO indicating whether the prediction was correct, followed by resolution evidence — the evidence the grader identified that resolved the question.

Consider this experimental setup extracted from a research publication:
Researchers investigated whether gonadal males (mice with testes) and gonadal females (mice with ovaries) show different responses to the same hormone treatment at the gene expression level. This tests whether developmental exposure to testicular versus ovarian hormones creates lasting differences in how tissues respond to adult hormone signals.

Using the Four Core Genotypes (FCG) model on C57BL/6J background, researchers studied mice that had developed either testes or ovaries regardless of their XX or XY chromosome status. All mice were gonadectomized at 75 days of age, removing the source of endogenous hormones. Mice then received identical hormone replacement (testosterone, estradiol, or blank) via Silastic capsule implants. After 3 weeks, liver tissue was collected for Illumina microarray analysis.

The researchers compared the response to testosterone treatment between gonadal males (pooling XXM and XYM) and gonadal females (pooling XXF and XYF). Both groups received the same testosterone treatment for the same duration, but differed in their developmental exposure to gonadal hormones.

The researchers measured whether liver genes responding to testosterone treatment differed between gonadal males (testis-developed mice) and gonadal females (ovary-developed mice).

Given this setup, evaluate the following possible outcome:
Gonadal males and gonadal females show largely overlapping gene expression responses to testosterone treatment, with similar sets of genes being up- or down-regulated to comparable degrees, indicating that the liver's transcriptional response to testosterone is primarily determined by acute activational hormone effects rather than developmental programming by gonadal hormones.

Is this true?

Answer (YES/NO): YES